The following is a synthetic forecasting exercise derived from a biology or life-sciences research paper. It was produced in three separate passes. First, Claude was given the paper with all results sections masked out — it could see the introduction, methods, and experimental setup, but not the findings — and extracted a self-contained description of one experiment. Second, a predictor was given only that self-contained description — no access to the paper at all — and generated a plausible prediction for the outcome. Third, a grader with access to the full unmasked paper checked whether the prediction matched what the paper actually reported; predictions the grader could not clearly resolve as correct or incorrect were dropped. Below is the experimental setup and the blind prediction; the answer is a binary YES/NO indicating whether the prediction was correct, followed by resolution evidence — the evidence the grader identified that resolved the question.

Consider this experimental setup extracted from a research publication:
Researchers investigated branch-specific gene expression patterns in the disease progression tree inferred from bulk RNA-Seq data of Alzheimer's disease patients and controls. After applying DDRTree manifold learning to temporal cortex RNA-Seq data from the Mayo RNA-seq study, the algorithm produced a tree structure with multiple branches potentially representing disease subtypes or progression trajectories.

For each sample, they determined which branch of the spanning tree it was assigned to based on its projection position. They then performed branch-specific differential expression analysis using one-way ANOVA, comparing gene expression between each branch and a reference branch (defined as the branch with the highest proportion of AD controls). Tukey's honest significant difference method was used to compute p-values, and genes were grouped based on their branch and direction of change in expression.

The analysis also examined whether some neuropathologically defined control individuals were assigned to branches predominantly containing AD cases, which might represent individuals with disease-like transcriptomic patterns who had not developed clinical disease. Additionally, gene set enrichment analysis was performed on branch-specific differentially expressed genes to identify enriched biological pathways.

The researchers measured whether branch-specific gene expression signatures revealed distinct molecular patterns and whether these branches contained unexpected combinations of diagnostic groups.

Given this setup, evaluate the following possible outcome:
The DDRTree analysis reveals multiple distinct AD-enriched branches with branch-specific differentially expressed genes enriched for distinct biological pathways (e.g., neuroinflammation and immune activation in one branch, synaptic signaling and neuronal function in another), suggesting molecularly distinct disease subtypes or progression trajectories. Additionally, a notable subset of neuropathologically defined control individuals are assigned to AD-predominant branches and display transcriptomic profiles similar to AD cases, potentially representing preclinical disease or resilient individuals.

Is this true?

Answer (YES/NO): NO